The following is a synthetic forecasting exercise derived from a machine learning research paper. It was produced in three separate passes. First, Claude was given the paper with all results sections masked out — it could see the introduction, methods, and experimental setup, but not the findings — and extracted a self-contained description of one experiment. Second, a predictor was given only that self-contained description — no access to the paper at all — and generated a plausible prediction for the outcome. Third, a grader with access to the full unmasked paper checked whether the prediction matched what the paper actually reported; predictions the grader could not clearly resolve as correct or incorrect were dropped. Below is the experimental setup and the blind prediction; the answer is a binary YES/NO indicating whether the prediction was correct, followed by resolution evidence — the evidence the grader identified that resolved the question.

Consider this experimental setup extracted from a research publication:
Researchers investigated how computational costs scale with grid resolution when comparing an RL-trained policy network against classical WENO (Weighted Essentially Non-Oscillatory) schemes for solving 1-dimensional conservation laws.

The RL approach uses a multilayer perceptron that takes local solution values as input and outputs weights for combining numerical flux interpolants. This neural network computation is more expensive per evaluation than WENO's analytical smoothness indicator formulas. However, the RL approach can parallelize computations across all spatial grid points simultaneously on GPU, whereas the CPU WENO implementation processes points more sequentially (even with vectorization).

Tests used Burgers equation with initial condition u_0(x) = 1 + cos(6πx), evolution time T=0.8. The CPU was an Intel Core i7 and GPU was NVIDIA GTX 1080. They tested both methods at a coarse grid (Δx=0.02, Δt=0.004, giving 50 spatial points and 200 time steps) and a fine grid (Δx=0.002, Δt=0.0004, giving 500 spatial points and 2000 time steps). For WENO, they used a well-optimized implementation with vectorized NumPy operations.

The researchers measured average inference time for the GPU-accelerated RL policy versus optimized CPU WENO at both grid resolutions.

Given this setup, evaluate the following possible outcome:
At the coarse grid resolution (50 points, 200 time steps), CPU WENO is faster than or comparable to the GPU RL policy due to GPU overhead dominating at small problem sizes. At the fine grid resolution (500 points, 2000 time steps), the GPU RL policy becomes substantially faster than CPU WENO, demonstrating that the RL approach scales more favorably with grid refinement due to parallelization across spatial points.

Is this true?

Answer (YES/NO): NO